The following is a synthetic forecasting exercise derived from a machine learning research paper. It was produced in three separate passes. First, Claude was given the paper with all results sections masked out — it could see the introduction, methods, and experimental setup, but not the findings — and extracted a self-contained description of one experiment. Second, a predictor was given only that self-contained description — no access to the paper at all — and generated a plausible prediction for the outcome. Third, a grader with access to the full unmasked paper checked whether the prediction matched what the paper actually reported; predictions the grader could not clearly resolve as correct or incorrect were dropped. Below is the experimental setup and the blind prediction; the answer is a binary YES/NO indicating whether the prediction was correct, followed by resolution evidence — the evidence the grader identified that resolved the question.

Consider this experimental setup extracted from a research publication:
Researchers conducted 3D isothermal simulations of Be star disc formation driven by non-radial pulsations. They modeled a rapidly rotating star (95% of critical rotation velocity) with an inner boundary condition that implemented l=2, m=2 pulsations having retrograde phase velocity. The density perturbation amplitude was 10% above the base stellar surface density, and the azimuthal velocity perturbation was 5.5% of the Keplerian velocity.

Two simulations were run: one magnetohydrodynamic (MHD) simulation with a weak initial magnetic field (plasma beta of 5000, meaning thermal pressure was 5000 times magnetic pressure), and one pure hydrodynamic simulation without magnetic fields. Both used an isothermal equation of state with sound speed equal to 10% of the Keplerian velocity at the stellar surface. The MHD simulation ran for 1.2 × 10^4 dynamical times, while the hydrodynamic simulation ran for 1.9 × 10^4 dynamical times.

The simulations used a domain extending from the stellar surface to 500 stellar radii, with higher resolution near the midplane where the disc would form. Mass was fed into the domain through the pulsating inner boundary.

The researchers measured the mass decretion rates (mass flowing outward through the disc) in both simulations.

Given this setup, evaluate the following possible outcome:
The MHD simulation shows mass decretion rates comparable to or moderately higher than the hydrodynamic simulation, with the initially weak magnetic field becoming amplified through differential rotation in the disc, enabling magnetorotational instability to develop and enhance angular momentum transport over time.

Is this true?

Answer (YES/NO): NO